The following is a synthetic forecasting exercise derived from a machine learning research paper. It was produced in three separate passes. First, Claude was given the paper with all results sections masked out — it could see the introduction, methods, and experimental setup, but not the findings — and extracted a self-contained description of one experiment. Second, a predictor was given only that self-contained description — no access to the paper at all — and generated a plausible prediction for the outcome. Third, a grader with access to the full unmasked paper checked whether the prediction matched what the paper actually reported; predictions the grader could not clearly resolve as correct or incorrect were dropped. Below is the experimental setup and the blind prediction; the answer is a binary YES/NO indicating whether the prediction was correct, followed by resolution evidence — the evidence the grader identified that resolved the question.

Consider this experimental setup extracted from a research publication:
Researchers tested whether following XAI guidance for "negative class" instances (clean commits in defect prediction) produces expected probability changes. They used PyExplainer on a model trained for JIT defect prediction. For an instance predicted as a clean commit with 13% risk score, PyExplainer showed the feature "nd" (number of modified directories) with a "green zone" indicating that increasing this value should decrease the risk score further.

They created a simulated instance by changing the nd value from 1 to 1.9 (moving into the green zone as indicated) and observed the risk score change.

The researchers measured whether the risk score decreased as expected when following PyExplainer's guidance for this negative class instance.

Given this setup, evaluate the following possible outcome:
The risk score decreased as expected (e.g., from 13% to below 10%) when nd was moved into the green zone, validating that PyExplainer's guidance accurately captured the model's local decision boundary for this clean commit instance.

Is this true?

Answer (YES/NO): NO